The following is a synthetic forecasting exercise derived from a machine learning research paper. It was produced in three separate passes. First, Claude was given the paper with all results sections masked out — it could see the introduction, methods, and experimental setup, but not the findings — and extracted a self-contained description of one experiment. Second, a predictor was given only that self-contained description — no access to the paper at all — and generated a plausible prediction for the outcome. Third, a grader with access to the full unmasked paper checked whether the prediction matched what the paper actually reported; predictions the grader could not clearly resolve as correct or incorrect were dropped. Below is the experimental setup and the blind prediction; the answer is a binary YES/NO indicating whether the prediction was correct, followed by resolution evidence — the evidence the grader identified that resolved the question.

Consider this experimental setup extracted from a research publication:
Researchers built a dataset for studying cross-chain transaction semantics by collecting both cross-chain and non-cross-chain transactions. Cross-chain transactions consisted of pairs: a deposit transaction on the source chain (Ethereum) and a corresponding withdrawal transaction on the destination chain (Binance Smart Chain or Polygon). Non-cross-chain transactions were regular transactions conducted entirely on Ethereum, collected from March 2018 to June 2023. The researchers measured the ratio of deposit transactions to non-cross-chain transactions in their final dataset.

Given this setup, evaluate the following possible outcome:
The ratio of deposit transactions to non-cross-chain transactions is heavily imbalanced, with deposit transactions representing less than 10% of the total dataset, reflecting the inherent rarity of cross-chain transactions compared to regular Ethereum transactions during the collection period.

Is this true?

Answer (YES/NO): NO